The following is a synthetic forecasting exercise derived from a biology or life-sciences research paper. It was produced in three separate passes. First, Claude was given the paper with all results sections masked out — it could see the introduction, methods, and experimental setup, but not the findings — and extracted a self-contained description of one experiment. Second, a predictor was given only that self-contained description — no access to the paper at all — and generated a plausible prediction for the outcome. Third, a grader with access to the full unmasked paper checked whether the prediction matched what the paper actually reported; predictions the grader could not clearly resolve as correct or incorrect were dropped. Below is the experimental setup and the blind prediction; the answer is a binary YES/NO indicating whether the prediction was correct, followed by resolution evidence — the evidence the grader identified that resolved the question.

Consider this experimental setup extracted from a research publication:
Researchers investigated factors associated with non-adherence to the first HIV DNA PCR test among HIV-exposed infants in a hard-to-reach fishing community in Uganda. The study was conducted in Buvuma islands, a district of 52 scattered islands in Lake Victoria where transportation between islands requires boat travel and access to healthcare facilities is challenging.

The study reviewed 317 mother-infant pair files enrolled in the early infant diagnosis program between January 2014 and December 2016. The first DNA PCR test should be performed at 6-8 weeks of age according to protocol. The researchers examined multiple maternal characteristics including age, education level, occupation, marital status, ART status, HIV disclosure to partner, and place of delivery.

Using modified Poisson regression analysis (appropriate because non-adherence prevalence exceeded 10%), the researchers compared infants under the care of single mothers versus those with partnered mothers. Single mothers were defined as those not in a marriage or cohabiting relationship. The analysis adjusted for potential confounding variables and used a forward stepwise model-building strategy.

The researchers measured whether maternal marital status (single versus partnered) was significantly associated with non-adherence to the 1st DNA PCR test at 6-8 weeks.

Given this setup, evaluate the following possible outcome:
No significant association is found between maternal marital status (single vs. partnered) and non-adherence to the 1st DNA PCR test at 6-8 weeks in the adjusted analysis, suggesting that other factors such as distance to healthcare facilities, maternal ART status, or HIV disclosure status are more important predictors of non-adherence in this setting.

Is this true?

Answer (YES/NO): NO